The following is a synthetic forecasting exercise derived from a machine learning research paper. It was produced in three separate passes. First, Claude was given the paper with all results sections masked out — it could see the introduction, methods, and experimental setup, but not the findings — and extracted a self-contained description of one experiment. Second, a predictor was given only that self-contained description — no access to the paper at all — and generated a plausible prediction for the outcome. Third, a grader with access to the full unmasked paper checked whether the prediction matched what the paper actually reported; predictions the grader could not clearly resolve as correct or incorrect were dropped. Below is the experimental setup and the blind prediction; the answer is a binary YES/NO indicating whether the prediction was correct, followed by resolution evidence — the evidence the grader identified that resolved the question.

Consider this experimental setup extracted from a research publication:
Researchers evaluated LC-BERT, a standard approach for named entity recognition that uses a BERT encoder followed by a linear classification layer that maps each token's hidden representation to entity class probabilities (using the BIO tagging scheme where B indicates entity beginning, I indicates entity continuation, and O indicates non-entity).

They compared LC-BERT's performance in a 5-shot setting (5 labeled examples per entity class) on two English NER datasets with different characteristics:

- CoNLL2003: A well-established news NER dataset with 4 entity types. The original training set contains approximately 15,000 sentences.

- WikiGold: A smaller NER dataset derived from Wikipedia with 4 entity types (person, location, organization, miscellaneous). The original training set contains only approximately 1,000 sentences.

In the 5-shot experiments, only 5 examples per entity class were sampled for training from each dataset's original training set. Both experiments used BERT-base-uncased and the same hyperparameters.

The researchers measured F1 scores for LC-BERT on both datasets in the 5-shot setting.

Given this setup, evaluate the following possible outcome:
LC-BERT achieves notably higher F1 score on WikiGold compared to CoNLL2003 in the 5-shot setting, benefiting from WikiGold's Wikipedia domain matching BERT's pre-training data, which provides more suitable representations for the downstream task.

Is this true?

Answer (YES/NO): NO